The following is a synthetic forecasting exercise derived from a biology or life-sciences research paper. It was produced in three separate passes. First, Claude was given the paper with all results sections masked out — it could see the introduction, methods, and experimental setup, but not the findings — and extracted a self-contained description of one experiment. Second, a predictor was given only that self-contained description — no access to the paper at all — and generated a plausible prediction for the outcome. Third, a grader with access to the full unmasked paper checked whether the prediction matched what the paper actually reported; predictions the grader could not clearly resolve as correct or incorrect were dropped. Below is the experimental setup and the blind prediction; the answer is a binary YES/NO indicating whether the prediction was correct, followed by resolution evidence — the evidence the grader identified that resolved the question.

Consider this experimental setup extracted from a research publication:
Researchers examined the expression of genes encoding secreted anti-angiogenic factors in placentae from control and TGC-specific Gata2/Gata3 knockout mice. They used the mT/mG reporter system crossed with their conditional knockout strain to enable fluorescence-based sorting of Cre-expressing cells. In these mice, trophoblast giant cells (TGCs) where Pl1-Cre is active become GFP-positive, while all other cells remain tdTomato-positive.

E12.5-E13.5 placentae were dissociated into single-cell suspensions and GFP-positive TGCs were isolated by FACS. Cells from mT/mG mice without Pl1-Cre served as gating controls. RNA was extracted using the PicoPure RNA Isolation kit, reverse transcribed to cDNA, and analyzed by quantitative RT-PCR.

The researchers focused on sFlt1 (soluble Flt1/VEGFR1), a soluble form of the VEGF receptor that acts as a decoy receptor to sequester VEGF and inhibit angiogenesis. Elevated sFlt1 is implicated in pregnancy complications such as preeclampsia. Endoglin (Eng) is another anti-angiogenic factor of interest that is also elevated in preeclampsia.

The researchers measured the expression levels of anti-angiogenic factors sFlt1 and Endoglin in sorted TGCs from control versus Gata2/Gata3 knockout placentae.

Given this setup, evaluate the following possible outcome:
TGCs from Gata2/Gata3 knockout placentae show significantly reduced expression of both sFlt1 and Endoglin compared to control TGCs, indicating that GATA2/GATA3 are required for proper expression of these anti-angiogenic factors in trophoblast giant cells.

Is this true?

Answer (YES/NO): NO